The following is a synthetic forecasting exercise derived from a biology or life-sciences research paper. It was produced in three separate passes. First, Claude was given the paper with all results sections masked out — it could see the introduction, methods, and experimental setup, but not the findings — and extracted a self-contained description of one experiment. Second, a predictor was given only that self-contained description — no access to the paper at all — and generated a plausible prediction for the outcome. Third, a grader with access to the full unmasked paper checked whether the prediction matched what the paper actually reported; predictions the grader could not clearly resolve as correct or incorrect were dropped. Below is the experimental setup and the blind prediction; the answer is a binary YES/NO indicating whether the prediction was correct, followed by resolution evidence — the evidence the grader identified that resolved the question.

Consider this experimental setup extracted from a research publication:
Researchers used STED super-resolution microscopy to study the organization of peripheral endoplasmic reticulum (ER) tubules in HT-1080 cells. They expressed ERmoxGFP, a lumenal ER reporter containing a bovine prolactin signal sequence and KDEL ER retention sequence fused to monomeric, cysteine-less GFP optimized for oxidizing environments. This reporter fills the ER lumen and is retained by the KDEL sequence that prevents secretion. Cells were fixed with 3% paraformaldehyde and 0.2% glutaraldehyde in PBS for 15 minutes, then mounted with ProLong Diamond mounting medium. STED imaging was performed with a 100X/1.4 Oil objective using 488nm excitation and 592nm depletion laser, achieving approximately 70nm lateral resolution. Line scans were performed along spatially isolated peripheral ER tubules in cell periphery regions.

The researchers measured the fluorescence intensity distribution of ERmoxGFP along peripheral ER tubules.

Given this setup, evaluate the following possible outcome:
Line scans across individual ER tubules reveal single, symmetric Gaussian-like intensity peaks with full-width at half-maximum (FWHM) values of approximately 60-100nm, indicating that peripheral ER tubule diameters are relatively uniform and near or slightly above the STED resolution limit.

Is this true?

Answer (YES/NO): NO